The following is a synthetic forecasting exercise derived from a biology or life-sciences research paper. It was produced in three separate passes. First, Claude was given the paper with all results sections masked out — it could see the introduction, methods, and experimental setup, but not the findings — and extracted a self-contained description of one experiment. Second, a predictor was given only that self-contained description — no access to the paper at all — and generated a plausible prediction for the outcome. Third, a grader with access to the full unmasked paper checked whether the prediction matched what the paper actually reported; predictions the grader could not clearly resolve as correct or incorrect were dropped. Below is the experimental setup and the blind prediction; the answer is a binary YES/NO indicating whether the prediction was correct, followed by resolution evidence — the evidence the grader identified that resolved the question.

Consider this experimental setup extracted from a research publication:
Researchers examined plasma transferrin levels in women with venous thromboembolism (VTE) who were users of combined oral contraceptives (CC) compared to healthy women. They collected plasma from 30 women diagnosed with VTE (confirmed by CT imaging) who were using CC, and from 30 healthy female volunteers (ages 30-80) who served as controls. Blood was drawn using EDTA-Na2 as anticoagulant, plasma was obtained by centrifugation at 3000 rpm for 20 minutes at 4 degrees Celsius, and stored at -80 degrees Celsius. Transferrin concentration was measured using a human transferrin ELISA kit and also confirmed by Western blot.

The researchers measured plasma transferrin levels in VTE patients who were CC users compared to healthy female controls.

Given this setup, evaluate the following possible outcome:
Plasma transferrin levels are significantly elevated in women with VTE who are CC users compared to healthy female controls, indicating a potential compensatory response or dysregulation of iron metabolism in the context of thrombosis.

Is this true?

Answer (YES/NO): YES